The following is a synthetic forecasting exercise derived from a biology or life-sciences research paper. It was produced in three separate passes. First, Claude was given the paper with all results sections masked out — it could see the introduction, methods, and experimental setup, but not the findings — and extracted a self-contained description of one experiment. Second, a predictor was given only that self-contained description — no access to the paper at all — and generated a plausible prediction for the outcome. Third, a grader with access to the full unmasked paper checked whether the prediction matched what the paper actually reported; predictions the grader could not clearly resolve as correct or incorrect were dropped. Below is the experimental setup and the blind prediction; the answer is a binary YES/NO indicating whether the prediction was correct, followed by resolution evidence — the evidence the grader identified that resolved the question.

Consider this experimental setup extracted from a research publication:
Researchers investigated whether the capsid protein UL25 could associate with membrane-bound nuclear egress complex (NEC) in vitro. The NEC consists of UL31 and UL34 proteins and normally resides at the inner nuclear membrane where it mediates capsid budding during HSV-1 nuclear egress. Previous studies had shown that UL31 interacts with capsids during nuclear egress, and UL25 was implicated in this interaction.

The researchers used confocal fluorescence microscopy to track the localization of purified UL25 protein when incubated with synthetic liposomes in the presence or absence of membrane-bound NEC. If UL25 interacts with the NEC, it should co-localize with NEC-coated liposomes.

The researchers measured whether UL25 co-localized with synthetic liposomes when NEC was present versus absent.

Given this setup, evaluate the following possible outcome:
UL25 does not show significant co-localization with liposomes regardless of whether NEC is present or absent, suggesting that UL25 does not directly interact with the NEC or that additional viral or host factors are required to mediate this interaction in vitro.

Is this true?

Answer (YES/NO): NO